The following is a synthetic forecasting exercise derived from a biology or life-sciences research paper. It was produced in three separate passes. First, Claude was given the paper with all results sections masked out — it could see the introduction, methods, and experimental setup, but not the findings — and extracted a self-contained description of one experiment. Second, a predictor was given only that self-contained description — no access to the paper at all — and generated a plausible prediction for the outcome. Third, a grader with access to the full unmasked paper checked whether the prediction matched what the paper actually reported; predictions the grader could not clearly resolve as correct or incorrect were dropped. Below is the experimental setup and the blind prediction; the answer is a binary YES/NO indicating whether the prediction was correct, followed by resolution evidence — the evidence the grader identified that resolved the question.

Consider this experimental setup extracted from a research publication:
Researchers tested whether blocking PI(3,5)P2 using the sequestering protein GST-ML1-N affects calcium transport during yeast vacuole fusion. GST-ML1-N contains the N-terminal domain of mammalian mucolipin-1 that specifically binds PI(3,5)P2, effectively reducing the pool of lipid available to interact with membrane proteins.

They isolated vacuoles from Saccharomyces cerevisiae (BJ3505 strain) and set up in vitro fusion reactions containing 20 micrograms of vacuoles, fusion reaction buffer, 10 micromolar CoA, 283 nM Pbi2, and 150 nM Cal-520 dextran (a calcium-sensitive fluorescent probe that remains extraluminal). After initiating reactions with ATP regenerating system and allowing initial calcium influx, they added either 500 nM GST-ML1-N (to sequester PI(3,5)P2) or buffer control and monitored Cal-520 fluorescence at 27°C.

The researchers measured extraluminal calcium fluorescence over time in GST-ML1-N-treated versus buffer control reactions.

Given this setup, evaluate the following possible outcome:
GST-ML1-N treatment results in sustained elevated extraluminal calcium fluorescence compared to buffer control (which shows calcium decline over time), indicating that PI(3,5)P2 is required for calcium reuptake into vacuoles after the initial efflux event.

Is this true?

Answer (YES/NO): NO